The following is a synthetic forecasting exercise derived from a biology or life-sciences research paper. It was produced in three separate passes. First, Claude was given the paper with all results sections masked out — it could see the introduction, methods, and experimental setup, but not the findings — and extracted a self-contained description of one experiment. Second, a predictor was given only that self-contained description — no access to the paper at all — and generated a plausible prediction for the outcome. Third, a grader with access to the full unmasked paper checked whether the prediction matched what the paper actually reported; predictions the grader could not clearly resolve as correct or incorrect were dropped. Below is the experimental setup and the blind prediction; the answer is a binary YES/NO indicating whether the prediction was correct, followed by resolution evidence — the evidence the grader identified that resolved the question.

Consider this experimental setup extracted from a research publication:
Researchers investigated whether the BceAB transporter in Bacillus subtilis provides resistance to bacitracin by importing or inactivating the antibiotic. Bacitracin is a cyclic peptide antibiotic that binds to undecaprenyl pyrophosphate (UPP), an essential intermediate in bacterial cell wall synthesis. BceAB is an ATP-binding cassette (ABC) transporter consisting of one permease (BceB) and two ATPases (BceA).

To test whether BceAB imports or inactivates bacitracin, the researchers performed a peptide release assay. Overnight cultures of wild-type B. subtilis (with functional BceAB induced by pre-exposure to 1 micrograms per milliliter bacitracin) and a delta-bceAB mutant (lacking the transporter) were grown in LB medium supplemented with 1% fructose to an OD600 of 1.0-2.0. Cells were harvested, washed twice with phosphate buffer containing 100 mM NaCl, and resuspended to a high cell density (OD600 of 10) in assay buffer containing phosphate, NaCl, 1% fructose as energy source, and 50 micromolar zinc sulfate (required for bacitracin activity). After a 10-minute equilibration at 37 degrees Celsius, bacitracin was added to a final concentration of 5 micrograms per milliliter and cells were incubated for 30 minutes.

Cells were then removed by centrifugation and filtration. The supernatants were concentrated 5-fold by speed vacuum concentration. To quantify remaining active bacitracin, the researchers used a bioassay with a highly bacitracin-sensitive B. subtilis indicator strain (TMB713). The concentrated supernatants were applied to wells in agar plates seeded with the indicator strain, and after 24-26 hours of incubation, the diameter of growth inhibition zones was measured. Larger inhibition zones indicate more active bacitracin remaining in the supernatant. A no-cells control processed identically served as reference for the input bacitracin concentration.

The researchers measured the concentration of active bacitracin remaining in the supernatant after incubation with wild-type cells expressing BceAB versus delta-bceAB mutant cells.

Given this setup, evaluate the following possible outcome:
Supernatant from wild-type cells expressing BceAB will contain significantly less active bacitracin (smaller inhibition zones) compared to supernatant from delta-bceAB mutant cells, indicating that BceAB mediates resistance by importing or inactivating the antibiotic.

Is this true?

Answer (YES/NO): NO